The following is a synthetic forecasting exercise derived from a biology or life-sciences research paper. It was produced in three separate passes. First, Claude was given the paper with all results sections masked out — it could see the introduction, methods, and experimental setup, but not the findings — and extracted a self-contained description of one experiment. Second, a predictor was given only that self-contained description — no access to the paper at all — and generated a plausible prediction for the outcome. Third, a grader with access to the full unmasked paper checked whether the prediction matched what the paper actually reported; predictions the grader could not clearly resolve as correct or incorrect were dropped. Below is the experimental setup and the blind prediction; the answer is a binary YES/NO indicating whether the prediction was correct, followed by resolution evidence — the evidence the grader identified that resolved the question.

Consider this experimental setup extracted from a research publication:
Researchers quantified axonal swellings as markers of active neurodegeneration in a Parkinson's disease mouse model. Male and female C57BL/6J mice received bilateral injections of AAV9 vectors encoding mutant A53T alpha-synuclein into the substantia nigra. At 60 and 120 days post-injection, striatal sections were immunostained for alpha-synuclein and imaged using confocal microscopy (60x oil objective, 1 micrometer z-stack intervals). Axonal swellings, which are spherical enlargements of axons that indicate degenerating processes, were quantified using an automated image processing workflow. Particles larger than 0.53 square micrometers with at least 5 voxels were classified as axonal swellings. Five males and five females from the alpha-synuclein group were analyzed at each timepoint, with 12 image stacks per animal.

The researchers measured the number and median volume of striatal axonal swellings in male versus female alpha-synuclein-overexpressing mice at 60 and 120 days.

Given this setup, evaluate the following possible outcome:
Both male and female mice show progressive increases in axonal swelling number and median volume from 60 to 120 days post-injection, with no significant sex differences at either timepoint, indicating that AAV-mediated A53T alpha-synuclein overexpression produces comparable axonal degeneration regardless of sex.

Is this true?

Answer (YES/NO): NO